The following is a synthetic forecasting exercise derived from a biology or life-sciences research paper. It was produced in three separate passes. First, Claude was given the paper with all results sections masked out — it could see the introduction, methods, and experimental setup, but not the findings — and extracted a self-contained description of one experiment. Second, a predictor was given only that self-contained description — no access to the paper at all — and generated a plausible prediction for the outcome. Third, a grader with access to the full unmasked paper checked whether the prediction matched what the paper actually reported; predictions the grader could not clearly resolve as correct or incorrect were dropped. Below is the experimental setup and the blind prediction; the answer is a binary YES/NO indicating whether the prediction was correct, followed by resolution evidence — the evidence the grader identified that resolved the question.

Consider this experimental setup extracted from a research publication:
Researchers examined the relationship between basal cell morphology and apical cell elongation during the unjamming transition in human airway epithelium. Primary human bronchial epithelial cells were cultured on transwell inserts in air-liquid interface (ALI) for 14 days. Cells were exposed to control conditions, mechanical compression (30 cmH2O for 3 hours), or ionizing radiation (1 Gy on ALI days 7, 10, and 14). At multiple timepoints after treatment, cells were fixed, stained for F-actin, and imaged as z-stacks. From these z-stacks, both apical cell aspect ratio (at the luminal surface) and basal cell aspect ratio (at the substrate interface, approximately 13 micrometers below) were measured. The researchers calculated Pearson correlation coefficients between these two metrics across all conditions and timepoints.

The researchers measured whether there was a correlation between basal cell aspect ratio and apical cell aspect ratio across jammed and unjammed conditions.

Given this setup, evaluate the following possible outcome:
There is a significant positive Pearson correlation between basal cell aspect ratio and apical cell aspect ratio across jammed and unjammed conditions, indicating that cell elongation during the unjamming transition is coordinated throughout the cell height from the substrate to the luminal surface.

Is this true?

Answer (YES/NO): YES